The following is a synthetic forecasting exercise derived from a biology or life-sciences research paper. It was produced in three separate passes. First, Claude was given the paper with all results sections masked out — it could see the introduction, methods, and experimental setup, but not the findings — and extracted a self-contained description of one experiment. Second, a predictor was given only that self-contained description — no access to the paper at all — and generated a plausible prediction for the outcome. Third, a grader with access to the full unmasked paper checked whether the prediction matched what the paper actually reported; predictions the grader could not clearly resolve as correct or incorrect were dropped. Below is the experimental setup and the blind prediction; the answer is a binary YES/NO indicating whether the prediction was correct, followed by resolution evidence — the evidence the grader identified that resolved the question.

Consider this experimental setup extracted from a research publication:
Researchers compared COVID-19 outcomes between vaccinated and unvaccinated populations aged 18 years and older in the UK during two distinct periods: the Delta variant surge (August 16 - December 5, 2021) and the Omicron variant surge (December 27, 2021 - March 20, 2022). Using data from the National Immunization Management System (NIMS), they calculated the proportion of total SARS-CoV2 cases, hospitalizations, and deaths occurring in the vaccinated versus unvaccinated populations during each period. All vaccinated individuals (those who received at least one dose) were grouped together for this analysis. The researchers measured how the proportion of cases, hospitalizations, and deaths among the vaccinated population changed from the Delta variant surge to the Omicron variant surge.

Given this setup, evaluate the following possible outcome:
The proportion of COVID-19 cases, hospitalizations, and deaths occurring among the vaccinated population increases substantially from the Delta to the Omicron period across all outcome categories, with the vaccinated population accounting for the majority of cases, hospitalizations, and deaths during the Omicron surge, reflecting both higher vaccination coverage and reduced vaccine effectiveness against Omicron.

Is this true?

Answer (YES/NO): YES